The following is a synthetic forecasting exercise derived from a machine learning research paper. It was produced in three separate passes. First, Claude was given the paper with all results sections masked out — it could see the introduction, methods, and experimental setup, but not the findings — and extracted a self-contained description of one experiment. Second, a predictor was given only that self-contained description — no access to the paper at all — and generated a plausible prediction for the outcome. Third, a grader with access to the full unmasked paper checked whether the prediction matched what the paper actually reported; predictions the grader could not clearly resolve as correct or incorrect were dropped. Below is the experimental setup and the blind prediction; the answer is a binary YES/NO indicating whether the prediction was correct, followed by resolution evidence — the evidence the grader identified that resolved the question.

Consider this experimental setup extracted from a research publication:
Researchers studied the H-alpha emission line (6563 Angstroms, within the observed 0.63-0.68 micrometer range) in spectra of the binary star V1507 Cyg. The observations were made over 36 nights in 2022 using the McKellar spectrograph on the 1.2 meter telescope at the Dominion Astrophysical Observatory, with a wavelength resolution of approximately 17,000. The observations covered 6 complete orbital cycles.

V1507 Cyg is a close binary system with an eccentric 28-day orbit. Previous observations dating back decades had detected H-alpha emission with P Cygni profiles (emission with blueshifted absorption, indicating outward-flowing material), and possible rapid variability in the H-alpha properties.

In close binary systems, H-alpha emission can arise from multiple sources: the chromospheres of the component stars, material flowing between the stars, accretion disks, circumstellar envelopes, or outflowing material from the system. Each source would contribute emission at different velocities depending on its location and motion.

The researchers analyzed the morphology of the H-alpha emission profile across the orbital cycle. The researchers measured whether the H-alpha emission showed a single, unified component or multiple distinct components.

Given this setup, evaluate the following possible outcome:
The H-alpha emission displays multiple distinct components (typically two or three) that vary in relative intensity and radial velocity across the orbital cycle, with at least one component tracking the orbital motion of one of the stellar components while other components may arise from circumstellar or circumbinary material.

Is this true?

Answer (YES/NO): YES